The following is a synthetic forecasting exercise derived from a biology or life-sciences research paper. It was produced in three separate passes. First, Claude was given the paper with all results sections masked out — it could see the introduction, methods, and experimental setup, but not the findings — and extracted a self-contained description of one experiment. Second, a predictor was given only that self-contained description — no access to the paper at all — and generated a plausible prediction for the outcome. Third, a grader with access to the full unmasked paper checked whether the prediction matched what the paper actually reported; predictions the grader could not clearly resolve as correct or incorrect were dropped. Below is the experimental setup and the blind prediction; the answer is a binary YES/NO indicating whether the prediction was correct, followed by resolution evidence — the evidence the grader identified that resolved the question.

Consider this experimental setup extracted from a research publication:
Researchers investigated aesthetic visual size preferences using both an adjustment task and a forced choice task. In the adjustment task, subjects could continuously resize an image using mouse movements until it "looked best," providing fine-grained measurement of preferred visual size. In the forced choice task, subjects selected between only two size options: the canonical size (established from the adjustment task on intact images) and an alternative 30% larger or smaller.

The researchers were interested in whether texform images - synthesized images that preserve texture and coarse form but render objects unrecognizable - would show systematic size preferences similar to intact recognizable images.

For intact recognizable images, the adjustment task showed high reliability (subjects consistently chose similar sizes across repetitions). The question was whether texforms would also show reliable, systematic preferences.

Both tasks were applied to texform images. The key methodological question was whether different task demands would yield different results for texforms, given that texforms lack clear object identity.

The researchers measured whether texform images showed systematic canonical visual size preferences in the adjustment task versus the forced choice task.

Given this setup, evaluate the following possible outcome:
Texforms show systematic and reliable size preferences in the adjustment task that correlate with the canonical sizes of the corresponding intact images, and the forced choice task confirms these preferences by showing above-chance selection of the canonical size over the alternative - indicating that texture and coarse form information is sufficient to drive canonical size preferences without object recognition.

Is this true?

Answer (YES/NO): NO